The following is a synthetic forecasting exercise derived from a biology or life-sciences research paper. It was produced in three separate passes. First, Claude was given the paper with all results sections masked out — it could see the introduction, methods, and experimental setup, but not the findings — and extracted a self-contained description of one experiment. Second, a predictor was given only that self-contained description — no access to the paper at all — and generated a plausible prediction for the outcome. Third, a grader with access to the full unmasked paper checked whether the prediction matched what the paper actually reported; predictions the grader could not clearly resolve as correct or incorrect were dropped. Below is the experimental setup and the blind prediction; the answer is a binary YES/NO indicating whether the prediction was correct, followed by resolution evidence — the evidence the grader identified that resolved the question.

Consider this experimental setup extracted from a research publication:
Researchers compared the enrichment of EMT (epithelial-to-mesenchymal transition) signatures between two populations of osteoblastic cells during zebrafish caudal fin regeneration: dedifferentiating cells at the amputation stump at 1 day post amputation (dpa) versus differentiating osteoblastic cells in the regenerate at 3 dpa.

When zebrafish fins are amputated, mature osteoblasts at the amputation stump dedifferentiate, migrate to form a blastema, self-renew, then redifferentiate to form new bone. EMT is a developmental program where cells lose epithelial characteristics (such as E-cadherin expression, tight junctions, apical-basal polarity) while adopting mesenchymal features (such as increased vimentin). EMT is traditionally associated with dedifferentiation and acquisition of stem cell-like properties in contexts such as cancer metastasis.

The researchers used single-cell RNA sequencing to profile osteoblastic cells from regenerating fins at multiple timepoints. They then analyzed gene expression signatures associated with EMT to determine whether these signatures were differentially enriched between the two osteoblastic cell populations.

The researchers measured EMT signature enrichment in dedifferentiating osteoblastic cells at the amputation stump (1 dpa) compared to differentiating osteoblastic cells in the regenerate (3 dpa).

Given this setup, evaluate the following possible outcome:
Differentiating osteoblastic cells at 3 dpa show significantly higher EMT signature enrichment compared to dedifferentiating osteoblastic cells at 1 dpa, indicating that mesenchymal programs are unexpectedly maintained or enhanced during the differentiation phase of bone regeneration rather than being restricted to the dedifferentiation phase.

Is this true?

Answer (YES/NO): YES